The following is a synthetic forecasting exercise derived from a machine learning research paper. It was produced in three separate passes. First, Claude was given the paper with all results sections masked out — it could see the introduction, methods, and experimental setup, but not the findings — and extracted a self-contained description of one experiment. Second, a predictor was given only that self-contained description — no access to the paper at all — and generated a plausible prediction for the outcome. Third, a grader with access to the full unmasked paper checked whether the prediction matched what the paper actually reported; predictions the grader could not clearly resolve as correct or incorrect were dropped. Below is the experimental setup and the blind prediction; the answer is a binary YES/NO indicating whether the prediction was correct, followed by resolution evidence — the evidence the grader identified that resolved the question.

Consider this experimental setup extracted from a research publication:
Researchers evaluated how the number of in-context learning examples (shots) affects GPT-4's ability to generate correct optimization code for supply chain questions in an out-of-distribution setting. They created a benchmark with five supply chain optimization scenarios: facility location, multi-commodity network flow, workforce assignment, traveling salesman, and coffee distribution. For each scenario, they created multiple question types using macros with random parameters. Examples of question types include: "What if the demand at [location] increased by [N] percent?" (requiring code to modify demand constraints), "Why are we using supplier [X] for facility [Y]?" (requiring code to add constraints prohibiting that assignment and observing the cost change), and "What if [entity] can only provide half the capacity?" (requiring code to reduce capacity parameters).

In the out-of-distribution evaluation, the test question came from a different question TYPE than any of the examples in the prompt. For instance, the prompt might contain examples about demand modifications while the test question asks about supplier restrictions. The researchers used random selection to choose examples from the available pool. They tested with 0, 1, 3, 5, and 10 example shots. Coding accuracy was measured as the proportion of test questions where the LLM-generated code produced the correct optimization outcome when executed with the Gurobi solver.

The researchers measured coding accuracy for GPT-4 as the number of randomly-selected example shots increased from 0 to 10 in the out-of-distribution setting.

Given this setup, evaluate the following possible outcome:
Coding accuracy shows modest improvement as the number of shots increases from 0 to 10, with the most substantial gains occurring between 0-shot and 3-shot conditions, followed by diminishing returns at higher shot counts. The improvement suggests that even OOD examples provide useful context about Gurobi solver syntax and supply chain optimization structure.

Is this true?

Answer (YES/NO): NO